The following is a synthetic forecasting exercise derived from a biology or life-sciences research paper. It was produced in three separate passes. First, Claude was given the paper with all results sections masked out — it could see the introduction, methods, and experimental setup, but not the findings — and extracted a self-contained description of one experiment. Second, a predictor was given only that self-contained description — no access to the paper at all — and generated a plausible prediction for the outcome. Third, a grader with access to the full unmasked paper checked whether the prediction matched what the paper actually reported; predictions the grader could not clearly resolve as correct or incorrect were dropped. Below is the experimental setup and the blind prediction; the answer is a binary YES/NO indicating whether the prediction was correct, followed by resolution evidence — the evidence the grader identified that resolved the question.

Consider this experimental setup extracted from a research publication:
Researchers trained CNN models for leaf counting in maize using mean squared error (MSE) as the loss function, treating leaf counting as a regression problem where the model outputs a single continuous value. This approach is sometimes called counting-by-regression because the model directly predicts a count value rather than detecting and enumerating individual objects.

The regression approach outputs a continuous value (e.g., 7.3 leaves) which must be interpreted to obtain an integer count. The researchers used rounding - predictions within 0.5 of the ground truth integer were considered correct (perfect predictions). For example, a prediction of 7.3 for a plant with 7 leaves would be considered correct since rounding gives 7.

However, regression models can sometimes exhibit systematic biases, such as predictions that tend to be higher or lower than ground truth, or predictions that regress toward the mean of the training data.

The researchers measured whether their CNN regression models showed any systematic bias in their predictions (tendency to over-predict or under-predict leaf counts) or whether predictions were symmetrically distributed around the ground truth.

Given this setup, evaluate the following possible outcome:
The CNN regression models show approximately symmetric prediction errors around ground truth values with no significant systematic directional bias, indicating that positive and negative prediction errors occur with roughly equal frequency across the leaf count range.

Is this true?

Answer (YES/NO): NO